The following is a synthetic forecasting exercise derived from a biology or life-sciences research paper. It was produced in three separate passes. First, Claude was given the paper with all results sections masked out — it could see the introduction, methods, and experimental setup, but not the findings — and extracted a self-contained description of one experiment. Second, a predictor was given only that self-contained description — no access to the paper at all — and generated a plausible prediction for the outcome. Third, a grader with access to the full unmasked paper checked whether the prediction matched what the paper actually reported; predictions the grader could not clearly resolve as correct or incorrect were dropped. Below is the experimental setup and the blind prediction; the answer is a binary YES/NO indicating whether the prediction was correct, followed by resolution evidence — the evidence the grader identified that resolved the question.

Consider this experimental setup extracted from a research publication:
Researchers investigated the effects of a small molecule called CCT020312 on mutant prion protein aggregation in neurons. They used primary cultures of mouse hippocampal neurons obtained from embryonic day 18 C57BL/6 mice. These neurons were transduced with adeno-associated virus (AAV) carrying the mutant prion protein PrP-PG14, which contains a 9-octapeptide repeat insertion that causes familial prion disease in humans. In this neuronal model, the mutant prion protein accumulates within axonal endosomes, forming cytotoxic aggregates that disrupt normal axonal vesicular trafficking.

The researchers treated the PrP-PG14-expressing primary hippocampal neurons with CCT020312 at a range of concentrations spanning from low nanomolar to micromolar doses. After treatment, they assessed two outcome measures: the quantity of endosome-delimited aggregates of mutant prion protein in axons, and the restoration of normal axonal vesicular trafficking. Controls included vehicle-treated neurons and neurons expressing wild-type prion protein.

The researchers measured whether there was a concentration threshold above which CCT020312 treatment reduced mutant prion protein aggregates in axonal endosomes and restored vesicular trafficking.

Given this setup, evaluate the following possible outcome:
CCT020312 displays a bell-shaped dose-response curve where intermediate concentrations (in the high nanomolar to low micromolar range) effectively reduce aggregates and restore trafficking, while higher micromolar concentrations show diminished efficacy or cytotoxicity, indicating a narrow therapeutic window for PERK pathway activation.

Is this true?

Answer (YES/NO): NO